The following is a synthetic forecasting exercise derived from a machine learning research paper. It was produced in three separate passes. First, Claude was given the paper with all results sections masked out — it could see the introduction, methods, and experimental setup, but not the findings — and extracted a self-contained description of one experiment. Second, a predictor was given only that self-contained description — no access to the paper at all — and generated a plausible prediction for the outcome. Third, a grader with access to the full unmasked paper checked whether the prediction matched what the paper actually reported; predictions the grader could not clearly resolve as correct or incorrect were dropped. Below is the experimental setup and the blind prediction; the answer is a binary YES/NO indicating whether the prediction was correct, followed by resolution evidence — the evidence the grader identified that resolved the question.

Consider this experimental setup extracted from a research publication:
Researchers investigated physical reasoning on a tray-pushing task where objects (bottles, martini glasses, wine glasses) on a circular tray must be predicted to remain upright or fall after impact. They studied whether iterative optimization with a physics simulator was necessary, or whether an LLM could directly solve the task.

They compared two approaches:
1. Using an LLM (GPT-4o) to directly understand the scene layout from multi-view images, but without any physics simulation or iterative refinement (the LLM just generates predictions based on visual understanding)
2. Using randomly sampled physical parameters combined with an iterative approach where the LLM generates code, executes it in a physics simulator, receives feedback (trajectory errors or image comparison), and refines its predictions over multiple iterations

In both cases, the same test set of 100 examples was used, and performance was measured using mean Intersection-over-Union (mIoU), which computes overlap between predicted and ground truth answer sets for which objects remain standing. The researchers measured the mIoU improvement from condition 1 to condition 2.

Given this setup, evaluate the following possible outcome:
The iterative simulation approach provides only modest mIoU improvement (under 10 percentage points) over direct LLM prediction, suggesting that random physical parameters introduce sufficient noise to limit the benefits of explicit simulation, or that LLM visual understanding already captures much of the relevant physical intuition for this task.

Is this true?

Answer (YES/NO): NO